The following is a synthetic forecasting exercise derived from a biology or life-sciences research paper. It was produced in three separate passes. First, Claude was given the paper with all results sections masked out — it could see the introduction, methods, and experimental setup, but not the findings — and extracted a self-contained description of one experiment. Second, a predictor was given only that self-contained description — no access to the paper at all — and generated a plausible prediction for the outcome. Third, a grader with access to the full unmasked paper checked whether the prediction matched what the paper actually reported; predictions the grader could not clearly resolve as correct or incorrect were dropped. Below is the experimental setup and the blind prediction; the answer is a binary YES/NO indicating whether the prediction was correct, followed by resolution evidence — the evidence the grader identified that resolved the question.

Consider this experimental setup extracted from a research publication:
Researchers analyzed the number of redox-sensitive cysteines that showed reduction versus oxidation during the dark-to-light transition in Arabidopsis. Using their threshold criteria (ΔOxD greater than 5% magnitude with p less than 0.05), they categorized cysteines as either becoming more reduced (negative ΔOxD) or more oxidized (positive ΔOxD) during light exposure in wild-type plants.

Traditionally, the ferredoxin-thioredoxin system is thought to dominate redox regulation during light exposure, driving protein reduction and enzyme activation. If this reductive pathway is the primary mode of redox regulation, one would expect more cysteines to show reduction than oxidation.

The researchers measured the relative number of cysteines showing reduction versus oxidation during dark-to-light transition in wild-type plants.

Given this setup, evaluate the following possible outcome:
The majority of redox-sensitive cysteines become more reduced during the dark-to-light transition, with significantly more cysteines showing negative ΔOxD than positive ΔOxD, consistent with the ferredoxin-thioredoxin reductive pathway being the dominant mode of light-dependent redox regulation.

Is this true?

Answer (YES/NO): YES